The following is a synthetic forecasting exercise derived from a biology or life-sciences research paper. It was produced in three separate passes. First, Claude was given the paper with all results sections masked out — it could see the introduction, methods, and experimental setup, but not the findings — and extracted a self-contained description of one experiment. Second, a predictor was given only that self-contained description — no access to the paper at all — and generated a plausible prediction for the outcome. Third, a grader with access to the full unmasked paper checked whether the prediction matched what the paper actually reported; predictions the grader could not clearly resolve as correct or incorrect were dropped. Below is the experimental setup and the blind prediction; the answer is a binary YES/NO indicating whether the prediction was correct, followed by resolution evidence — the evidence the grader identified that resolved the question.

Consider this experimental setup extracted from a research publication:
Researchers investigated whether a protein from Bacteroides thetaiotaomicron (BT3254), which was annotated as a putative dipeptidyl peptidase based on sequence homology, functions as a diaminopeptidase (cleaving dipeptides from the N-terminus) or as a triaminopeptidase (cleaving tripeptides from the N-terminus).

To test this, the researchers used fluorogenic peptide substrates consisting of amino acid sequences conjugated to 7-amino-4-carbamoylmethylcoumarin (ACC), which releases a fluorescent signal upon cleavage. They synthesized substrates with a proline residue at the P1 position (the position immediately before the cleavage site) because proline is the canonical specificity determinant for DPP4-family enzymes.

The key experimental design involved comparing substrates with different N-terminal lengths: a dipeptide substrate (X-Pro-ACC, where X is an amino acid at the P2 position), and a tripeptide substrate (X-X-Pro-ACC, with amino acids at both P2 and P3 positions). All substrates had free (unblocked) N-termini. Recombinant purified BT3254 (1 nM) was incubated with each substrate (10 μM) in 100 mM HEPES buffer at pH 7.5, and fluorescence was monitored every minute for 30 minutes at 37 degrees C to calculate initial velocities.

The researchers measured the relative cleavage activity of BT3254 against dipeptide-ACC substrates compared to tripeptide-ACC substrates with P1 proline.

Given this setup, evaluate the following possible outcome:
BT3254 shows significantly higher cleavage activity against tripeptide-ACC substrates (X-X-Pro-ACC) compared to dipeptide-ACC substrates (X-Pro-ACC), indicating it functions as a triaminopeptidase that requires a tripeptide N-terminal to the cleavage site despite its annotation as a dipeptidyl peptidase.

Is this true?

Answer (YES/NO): YES